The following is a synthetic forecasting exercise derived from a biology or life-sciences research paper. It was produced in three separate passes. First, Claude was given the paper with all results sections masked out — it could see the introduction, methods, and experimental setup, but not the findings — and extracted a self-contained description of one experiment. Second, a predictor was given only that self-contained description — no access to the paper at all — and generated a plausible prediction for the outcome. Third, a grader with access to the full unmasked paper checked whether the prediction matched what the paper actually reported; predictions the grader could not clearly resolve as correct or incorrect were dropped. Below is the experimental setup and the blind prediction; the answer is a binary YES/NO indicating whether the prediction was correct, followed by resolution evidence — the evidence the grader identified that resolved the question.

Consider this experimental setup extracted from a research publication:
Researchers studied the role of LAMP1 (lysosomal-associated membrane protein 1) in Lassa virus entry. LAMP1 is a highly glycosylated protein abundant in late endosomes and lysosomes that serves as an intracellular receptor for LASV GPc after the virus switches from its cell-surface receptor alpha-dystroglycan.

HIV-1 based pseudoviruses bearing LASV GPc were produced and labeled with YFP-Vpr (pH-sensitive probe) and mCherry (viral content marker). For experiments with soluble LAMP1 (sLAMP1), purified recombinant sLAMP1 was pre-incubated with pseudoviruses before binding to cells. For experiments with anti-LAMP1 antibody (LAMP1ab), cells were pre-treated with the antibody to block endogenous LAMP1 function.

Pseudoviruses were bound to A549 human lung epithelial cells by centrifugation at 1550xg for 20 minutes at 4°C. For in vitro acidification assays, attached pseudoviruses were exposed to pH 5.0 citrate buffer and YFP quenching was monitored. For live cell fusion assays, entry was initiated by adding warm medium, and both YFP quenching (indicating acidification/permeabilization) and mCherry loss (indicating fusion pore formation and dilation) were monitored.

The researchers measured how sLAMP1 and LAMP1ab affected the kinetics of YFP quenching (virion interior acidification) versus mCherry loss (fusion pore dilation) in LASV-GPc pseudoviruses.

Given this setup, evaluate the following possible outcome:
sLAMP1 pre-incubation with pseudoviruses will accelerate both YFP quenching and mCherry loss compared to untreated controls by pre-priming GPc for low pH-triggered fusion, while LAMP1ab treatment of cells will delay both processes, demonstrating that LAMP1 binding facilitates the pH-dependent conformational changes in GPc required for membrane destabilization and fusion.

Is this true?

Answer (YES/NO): NO